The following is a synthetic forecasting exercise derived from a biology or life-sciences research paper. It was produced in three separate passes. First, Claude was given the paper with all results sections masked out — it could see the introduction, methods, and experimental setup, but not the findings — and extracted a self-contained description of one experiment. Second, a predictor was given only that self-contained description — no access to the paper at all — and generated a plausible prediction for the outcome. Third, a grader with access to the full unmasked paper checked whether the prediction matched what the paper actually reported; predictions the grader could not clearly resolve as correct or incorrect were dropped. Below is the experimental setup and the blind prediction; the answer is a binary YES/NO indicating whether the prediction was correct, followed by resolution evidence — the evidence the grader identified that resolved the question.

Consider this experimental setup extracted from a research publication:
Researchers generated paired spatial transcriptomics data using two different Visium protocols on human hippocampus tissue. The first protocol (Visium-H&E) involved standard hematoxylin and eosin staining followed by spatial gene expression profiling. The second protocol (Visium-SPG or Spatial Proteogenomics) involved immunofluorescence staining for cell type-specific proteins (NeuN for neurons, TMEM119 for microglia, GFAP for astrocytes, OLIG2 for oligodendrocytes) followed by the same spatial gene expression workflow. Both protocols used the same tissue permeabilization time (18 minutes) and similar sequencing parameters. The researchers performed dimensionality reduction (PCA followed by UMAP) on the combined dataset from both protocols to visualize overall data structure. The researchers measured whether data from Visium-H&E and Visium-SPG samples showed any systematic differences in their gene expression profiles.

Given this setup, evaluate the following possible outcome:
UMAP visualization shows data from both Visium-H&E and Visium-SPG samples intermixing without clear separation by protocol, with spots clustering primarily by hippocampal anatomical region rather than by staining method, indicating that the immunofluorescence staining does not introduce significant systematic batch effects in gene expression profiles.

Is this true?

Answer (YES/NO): NO